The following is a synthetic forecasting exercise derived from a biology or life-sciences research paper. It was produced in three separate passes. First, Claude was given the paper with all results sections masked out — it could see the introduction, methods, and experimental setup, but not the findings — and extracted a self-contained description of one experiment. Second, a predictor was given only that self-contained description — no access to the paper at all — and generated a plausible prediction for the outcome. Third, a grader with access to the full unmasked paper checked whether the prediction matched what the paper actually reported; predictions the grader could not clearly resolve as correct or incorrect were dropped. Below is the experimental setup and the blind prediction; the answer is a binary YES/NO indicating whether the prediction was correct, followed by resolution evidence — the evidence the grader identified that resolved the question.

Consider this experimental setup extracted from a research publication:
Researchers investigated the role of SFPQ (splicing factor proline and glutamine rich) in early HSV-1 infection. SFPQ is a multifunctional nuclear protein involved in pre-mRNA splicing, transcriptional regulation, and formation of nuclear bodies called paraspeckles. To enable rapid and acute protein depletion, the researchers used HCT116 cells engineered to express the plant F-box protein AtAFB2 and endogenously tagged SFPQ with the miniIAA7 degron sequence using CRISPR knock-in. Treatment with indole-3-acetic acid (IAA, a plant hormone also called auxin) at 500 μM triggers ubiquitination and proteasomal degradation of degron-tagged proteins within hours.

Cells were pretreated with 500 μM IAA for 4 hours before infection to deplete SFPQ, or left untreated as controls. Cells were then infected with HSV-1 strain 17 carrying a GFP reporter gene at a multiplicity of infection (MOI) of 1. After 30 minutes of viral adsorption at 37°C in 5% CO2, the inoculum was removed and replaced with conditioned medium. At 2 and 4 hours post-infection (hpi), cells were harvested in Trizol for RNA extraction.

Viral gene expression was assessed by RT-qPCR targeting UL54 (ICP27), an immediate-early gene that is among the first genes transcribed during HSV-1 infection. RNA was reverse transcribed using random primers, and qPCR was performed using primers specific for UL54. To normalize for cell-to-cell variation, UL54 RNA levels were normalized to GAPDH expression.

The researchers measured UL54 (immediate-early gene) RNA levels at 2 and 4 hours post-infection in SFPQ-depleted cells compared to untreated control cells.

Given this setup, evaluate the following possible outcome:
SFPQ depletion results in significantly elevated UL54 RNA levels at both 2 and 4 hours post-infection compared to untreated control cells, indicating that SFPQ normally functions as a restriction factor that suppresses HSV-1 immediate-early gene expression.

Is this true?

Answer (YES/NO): NO